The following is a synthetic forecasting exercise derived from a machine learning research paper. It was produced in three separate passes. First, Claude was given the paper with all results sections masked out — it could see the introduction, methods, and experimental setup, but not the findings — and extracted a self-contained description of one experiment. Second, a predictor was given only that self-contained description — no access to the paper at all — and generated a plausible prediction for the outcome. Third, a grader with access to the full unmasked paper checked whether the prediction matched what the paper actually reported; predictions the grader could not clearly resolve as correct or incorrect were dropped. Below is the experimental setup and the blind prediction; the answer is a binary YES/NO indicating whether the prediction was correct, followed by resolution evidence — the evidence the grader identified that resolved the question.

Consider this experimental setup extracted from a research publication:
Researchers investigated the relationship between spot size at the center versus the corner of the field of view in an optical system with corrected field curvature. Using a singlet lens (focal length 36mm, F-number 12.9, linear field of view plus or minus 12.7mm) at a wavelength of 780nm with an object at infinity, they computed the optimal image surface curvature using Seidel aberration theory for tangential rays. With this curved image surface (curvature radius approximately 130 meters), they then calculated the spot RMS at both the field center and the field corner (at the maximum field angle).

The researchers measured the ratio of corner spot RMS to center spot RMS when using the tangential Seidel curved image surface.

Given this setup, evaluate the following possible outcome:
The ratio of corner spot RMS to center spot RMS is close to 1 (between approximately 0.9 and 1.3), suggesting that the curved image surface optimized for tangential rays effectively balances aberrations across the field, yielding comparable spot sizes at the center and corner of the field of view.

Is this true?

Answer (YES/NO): NO